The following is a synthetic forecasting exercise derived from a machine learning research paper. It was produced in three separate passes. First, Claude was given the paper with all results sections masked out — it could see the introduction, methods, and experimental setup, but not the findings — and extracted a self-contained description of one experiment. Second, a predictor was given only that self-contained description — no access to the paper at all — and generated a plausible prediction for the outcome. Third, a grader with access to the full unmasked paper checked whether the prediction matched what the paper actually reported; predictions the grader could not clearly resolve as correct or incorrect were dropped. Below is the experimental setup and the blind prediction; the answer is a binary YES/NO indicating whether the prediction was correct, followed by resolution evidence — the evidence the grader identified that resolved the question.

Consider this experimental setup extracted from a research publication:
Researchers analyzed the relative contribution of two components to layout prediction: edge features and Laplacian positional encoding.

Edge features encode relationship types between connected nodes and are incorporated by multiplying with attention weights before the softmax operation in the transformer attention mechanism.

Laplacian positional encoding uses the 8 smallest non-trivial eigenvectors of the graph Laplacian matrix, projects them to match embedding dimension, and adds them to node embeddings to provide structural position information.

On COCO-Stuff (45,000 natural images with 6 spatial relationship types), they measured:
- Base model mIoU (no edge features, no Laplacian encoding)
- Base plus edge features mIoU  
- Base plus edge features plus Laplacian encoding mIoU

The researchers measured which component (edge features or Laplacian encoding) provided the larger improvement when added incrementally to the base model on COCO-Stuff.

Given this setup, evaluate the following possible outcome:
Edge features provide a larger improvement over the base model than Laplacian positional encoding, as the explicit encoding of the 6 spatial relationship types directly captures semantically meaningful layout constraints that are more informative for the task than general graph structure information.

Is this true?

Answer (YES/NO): YES